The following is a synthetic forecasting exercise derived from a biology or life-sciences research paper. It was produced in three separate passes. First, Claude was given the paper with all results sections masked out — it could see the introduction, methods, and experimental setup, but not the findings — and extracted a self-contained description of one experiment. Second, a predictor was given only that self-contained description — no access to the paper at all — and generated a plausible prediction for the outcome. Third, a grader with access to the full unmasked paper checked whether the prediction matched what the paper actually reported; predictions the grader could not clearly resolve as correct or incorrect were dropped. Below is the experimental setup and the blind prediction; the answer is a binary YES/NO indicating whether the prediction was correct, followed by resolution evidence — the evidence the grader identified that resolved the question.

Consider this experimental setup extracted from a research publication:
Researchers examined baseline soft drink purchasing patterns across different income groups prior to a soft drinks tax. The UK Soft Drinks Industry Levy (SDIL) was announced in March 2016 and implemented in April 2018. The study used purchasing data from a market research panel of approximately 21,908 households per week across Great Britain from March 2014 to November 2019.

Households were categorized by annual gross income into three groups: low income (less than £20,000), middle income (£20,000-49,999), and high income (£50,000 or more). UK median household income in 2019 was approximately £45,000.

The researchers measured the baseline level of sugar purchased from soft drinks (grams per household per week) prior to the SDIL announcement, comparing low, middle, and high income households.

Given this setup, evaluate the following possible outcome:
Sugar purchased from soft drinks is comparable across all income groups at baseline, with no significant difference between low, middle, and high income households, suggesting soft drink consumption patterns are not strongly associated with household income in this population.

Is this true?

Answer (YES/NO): NO